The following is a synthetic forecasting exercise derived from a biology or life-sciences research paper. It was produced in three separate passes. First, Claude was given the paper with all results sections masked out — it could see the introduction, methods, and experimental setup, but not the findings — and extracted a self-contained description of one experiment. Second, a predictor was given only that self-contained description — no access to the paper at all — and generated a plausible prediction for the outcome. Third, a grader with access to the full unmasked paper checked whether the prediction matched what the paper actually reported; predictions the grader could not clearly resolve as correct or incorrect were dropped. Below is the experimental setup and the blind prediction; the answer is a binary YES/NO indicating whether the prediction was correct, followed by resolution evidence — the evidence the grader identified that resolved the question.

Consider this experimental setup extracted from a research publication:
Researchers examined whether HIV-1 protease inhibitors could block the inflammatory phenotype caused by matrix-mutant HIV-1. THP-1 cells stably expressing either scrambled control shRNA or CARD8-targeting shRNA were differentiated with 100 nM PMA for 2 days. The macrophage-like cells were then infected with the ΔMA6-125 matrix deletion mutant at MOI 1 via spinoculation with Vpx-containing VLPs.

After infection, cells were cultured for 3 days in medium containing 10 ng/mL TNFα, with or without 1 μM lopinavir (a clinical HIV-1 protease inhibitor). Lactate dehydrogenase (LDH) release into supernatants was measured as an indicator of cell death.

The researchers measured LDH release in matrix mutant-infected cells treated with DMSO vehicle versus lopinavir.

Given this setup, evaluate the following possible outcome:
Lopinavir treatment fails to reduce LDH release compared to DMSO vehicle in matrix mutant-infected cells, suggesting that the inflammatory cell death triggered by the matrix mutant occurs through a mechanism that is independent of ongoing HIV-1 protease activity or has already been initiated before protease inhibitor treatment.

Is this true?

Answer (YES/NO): NO